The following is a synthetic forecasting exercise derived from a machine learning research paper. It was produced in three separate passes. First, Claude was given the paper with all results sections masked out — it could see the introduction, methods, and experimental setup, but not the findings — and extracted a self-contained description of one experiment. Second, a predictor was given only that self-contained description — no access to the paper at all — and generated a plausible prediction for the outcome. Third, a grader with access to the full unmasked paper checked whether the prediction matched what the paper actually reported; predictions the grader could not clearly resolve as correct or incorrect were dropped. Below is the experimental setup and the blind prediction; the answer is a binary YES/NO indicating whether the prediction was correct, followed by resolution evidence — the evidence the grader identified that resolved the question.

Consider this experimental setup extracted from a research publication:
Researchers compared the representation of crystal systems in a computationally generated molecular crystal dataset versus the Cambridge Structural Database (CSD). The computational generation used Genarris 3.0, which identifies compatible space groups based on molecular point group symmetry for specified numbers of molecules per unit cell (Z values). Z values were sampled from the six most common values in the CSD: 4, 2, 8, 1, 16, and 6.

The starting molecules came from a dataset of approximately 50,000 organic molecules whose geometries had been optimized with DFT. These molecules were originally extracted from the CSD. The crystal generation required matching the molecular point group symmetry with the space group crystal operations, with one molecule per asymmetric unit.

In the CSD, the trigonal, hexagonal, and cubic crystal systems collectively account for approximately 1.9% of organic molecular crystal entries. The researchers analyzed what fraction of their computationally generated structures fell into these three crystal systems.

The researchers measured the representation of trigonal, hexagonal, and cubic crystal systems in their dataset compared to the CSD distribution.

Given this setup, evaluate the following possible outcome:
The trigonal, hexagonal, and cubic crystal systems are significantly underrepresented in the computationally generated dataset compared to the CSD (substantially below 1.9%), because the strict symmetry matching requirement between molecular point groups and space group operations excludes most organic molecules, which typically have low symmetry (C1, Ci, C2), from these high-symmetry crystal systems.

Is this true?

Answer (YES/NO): YES